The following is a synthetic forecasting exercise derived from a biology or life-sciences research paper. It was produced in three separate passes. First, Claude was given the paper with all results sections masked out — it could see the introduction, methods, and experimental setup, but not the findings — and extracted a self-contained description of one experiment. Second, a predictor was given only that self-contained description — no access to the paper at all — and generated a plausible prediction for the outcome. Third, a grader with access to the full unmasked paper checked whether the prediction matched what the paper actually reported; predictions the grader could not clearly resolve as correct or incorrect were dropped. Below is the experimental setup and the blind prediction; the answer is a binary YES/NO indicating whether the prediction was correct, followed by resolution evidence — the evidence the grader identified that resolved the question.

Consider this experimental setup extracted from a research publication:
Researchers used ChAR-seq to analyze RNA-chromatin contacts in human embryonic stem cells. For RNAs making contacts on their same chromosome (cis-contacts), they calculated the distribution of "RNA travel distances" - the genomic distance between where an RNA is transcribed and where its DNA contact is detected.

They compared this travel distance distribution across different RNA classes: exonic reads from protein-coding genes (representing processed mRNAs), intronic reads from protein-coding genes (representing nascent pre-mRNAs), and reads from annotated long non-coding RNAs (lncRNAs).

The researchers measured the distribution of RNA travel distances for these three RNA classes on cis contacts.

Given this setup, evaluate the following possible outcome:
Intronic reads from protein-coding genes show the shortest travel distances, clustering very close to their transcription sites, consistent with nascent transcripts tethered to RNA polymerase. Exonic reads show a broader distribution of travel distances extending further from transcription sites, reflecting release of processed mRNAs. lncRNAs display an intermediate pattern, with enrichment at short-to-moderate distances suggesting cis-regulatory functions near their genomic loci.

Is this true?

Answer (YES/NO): NO